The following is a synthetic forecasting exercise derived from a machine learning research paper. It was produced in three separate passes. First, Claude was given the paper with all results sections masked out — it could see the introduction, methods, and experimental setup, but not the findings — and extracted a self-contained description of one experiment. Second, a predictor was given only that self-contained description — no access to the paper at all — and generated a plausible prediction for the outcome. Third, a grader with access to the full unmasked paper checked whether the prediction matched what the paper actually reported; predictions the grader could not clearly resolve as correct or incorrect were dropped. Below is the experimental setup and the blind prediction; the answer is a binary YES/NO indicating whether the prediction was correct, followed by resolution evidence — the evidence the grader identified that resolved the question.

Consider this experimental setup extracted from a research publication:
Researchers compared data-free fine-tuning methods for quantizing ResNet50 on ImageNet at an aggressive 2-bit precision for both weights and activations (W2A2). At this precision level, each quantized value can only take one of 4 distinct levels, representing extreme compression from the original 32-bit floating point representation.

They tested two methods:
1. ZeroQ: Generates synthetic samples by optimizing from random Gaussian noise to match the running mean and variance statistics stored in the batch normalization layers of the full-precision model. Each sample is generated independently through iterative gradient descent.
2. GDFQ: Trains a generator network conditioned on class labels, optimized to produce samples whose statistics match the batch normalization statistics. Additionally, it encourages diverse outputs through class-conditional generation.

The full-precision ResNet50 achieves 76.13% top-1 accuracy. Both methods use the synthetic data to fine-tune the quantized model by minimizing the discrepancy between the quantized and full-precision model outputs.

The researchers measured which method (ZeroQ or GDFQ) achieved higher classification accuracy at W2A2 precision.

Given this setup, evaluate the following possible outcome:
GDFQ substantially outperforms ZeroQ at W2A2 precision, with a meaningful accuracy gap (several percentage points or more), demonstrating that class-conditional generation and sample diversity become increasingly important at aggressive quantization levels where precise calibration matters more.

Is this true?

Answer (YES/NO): NO